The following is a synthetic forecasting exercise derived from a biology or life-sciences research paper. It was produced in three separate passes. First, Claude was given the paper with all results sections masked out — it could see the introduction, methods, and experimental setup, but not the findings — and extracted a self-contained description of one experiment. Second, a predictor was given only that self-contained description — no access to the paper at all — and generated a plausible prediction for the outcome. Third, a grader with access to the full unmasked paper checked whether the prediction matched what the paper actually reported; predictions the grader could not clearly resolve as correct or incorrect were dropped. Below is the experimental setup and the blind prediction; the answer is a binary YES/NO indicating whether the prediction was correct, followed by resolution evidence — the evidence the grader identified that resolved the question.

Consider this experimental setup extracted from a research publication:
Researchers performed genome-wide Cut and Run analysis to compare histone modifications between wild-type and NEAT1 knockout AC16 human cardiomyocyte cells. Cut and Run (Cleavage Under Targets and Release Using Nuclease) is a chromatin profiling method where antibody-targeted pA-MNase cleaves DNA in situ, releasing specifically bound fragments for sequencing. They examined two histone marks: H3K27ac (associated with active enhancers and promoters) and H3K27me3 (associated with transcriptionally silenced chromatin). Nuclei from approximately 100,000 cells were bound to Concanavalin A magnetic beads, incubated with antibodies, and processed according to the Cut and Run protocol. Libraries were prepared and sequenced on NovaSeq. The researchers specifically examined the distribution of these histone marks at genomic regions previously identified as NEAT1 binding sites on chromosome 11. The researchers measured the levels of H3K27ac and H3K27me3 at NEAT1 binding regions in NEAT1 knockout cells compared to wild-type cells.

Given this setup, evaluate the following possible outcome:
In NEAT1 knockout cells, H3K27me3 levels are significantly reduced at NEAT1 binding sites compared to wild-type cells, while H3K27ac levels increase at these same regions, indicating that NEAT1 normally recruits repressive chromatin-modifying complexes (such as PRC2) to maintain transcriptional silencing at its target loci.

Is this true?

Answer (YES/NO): NO